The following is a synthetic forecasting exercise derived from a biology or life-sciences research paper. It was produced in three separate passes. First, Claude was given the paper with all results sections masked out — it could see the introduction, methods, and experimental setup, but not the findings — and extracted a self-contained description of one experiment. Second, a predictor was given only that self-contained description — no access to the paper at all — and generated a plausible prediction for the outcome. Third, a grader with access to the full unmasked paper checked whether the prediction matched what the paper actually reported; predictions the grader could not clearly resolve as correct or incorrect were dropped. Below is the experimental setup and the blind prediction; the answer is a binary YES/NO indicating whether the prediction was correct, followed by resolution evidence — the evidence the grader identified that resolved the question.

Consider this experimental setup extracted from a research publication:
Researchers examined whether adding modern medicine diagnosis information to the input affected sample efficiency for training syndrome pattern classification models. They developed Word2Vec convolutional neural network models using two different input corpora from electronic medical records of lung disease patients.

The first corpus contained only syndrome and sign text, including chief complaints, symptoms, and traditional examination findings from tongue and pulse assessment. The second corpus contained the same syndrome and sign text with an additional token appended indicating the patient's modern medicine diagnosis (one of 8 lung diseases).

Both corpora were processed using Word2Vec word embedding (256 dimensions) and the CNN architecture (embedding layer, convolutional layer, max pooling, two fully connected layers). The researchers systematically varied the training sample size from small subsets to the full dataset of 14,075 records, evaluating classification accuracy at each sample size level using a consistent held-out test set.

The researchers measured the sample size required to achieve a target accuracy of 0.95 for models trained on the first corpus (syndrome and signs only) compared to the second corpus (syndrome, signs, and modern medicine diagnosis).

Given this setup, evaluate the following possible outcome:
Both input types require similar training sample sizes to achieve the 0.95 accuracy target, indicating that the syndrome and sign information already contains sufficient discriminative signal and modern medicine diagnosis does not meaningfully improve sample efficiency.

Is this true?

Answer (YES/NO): NO